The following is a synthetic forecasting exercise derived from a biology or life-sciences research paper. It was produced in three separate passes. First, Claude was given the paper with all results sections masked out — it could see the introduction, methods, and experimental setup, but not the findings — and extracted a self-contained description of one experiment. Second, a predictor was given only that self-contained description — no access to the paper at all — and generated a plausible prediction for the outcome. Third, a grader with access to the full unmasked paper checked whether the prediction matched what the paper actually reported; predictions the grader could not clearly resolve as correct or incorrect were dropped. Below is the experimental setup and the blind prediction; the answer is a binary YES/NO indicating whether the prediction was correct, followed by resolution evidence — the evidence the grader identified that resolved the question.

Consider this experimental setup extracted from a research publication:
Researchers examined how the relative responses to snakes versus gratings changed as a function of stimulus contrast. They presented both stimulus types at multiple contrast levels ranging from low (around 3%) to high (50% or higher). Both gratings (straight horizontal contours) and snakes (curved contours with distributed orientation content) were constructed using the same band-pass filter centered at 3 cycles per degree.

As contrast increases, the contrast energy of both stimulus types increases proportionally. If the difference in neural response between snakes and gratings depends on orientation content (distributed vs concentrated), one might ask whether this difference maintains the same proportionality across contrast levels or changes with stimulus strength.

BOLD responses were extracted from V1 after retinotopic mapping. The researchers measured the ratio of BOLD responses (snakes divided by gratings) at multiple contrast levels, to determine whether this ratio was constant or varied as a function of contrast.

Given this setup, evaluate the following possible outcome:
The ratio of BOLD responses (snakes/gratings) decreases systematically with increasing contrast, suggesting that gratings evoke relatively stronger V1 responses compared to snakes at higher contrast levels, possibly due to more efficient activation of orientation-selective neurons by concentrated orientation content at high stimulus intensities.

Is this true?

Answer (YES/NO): NO